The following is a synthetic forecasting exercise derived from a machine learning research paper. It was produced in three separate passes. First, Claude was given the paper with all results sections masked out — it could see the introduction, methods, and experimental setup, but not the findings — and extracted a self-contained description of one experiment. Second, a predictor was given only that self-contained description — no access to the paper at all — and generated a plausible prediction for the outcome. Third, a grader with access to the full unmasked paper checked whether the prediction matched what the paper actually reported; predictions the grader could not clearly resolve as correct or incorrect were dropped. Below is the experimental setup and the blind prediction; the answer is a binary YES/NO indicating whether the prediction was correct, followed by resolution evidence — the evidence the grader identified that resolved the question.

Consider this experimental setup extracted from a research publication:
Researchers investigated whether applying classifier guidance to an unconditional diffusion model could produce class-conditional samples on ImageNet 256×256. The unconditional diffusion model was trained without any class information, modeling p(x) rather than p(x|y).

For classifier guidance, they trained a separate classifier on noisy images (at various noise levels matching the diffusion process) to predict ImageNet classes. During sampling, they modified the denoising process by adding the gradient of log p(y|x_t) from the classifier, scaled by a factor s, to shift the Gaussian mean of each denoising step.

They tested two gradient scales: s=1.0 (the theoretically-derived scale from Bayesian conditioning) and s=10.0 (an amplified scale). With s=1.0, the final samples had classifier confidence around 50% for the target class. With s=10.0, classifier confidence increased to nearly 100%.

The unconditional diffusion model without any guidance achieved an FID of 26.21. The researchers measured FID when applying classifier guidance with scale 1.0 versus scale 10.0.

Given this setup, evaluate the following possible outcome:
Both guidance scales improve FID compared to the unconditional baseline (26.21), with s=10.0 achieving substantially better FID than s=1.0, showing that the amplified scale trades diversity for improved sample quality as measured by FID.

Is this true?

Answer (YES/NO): NO